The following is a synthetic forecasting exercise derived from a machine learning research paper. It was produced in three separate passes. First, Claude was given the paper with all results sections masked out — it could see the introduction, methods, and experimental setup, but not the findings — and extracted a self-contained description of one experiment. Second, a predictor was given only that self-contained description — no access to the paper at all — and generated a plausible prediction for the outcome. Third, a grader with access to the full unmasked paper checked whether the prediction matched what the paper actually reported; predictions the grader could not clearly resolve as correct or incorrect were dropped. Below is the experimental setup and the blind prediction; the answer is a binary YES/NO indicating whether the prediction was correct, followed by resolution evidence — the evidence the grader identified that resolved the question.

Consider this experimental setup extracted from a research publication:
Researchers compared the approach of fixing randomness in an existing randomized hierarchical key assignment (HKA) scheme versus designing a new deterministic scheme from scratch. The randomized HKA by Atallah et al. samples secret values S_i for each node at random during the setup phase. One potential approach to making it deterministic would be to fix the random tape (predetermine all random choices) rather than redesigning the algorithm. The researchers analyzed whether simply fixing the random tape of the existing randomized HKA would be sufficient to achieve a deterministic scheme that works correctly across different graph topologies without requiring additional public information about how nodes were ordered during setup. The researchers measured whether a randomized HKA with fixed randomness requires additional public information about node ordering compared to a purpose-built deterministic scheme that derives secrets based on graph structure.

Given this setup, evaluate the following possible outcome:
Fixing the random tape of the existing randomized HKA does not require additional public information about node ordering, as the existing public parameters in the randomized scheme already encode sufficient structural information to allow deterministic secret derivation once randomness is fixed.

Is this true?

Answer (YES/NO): NO